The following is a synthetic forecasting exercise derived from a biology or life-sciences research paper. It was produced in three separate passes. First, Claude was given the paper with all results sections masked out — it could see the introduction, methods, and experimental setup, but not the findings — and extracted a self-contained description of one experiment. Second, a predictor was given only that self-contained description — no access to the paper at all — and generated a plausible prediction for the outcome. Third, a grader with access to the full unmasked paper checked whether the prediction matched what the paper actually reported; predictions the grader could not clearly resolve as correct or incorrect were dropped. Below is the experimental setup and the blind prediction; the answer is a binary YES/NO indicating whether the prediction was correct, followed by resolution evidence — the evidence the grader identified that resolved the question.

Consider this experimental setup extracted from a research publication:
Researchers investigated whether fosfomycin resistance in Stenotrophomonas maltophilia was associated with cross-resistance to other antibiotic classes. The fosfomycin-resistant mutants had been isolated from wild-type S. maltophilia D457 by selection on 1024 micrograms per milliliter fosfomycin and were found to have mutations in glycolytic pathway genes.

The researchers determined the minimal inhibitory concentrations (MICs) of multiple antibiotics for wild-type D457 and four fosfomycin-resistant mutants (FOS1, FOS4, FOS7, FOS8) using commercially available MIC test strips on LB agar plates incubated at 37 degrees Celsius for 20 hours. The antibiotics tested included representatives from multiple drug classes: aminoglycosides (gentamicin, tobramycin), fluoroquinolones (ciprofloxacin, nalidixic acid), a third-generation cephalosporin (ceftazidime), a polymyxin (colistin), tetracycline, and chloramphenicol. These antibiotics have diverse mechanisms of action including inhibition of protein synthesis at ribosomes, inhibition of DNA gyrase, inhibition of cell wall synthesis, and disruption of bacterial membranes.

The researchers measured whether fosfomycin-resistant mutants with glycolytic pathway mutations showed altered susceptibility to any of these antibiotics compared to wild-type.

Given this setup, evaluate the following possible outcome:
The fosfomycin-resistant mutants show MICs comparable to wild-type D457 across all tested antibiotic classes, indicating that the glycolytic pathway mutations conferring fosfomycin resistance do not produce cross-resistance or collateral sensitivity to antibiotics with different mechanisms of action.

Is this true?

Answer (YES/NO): YES